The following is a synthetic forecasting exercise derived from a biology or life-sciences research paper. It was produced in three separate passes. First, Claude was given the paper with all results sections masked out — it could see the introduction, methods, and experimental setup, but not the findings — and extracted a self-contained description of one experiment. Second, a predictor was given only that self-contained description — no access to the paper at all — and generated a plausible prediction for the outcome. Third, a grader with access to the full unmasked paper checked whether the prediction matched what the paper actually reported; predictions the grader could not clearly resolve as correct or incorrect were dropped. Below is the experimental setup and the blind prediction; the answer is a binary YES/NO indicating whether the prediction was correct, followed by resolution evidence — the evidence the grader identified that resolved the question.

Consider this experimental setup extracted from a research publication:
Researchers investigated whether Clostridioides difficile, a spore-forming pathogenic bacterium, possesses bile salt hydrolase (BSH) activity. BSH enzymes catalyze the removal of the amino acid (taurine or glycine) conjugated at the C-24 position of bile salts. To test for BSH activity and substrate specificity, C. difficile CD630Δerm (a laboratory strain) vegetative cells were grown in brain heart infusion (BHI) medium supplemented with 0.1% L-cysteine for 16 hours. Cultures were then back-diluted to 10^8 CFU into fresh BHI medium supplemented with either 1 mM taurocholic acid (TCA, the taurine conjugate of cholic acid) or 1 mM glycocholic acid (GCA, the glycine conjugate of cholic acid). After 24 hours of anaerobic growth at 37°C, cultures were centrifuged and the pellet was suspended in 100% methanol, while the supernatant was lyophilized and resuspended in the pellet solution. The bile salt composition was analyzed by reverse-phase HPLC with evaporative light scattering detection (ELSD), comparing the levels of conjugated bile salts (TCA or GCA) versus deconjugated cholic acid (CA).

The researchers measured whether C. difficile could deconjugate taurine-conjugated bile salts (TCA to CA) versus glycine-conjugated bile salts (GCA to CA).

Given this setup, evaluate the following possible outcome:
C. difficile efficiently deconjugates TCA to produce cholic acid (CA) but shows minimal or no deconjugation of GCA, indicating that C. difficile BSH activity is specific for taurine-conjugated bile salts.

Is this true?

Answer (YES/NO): YES